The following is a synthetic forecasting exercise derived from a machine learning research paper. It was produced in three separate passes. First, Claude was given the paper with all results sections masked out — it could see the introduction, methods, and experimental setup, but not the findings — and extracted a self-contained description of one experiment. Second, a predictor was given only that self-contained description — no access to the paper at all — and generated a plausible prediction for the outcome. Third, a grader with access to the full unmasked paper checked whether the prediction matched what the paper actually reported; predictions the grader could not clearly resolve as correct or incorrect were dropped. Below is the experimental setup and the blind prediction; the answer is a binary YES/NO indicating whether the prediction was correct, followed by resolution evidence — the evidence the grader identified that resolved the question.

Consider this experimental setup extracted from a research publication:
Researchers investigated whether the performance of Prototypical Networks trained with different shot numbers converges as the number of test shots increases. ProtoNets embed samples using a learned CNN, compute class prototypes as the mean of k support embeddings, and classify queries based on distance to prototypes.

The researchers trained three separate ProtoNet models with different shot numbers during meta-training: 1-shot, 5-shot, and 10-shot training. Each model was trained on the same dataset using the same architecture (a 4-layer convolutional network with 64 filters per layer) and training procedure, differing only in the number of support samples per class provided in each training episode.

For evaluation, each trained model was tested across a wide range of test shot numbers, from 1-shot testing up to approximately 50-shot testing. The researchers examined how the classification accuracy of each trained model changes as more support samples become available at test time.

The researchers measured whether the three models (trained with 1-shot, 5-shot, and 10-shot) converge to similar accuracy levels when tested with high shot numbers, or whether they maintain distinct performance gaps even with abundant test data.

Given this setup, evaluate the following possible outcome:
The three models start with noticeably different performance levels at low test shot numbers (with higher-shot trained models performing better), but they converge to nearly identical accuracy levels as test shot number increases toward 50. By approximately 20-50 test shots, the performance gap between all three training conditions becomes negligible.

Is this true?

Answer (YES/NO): NO